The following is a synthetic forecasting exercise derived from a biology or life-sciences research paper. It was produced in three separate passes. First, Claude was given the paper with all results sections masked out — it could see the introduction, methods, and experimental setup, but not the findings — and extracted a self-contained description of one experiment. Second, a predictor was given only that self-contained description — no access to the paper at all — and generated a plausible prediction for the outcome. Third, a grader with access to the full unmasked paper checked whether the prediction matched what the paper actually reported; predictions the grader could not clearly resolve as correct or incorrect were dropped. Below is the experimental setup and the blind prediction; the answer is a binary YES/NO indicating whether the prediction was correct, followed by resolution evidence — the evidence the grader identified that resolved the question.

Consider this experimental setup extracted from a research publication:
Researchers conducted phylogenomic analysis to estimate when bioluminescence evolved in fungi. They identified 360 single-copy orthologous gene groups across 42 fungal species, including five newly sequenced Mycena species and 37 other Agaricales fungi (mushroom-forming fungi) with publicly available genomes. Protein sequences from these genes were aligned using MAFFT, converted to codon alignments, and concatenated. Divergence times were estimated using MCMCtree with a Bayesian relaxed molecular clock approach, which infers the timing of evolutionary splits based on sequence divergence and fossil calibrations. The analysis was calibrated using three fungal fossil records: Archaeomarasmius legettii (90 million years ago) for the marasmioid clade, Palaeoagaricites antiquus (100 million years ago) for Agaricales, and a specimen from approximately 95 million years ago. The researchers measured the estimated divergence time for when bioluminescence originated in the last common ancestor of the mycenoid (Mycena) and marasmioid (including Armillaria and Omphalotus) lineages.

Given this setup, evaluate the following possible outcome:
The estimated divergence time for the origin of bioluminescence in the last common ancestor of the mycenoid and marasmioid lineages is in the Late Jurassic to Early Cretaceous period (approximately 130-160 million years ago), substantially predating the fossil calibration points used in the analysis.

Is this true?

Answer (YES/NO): YES